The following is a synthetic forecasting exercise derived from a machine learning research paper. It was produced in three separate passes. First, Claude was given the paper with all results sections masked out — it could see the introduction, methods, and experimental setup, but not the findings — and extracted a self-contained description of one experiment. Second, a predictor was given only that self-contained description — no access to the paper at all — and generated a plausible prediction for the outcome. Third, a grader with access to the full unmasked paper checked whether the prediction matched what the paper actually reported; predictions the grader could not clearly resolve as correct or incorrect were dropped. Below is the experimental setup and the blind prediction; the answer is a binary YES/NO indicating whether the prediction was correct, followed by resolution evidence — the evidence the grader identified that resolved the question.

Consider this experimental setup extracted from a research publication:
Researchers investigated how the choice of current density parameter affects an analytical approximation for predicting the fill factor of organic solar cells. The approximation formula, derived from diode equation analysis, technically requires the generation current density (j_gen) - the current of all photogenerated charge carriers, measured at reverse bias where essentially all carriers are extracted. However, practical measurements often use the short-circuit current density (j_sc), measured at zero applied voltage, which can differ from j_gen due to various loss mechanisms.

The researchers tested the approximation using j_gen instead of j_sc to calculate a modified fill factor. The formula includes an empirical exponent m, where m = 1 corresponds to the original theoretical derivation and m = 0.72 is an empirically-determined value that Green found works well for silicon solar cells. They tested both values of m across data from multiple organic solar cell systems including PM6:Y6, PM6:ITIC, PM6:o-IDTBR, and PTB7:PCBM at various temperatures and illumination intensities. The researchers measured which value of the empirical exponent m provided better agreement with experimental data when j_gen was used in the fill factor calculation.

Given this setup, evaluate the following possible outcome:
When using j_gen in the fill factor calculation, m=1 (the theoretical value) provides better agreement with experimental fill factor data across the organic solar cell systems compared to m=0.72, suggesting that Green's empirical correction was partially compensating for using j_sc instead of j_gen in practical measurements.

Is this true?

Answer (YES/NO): YES